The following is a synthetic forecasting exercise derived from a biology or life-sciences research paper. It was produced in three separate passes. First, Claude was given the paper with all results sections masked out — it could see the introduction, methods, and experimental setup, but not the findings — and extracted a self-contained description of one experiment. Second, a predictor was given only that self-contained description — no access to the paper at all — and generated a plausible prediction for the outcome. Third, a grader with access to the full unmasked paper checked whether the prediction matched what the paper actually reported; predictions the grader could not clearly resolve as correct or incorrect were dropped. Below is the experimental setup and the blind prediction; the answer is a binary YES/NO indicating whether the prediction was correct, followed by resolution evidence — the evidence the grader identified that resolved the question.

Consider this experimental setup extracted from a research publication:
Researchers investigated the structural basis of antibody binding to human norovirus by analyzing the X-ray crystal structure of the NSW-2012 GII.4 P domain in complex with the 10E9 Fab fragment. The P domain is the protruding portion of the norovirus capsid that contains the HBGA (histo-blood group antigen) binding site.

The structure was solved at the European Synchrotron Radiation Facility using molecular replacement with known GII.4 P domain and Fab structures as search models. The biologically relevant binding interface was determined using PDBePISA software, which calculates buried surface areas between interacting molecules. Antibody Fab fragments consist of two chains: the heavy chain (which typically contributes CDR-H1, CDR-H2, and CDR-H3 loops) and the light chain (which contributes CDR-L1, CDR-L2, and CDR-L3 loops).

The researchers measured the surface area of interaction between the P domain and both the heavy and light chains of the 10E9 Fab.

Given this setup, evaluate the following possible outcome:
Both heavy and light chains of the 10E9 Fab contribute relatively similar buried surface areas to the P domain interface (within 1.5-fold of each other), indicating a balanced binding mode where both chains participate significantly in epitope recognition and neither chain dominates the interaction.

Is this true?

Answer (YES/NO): NO